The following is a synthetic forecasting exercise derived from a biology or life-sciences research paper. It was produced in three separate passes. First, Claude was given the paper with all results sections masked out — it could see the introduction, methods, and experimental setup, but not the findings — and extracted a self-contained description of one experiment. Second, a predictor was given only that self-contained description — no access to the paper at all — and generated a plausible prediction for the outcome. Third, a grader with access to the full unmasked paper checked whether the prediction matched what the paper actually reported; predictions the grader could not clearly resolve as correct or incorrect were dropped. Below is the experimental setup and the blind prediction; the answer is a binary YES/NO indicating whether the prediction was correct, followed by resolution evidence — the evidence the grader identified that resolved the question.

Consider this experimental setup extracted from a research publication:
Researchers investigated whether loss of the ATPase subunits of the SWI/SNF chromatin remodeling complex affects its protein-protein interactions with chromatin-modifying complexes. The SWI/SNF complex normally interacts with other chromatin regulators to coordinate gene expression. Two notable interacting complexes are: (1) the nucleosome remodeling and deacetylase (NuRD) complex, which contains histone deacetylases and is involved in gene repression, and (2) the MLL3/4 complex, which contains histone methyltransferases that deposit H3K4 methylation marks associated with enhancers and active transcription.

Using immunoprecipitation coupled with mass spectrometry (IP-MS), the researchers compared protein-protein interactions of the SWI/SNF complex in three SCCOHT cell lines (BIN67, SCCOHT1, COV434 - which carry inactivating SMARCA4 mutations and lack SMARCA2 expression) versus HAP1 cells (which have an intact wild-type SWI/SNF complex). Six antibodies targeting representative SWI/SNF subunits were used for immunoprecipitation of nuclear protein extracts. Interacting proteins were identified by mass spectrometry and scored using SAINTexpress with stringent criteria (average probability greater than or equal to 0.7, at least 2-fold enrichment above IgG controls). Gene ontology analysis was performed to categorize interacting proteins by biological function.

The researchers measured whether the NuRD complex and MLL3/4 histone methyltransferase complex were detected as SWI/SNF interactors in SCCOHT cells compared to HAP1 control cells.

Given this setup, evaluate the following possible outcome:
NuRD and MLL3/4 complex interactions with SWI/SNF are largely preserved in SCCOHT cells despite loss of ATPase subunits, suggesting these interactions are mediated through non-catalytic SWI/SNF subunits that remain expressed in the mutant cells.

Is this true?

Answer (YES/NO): NO